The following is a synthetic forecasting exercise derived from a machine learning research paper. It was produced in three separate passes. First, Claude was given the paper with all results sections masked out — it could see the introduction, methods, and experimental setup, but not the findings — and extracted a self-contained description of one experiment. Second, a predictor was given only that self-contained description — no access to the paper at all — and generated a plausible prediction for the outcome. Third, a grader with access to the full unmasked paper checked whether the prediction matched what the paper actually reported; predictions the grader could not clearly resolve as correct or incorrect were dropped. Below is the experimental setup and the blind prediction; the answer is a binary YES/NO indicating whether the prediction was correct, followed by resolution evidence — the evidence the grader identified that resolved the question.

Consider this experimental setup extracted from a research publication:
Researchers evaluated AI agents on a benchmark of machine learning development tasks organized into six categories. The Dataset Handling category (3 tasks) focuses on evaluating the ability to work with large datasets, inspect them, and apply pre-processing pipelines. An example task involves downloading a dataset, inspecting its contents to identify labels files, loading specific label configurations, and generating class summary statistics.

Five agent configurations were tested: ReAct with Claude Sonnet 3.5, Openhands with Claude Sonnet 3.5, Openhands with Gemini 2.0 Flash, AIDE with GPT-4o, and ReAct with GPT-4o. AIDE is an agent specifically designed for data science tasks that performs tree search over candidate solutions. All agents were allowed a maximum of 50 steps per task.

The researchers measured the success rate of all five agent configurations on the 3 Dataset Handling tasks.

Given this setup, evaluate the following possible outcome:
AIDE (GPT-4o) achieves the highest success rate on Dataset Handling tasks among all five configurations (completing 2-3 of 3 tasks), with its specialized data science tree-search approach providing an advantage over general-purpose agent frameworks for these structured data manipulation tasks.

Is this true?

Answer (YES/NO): NO